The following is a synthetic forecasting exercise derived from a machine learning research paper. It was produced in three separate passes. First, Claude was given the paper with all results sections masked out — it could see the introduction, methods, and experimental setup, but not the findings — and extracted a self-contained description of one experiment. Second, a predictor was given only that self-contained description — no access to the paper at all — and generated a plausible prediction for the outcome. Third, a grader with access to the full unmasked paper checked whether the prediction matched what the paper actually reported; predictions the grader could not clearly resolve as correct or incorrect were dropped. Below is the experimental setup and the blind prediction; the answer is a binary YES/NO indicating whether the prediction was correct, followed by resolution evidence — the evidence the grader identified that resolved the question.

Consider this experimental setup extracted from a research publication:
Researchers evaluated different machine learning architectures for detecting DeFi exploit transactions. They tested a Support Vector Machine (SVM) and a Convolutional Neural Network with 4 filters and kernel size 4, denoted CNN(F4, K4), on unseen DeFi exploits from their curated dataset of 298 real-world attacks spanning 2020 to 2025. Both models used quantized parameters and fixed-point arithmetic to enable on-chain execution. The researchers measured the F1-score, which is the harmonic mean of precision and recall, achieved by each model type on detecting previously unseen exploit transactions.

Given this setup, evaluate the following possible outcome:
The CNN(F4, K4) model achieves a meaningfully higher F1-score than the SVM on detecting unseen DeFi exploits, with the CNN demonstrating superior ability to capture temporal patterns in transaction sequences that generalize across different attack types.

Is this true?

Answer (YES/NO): NO